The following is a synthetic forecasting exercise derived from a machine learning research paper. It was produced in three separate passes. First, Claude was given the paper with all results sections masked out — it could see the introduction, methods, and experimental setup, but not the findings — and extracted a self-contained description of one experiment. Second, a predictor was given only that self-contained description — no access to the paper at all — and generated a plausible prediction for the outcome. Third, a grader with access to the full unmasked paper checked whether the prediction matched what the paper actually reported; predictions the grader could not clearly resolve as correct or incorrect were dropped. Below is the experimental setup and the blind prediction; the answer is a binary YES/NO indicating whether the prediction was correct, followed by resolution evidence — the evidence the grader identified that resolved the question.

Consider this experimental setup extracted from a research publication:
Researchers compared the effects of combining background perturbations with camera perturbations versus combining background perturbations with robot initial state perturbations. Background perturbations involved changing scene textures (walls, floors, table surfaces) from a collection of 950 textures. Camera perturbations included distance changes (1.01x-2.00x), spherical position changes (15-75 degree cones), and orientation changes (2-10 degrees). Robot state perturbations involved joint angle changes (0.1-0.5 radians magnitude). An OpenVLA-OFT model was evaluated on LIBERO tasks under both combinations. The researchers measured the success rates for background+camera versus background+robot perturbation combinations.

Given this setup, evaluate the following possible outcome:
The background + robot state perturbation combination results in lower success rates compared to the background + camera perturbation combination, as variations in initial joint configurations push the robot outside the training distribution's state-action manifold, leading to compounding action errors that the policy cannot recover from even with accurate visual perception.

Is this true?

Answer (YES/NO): YES